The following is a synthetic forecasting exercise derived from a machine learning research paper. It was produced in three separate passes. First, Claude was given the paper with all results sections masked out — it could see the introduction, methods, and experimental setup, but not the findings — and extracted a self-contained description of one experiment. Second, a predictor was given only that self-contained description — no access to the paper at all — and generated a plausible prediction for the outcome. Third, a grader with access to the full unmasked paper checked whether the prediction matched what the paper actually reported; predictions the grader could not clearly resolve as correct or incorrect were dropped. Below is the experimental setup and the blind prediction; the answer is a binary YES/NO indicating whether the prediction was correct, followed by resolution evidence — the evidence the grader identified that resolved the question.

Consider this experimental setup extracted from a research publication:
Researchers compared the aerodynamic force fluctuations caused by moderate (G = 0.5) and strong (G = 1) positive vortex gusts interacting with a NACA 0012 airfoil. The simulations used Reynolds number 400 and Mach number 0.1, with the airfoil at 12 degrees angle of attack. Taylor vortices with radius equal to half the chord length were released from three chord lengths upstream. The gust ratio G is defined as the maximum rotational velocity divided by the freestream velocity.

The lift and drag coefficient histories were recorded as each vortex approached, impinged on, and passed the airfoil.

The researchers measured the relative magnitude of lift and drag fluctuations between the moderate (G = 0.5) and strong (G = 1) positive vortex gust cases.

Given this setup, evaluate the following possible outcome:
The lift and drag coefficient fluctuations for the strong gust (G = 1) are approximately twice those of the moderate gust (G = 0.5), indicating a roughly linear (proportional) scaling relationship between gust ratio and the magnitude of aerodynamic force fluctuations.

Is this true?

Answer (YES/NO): NO